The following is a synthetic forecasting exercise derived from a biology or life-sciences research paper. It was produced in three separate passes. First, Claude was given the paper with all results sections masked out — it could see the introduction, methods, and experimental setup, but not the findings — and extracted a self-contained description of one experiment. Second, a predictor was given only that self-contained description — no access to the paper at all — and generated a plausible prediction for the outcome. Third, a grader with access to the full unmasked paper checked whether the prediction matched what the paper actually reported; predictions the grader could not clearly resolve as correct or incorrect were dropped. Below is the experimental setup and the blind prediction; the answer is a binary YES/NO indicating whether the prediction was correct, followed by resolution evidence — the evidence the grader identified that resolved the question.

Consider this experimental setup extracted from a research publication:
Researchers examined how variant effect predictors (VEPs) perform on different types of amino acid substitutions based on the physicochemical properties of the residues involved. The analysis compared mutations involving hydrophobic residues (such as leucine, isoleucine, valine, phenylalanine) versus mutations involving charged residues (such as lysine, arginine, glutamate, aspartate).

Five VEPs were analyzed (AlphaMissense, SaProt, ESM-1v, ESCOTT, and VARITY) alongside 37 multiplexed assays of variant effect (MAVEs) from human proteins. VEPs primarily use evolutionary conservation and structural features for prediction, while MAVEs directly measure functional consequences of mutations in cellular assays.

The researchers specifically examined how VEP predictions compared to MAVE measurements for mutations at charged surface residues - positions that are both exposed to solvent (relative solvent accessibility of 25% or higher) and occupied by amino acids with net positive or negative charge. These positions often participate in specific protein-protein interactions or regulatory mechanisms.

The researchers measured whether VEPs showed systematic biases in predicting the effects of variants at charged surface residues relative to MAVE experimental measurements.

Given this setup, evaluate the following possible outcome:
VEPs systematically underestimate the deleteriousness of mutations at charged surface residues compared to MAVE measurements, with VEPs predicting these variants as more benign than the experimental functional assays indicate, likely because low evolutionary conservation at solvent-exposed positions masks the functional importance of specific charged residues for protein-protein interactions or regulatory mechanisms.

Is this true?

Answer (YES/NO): YES